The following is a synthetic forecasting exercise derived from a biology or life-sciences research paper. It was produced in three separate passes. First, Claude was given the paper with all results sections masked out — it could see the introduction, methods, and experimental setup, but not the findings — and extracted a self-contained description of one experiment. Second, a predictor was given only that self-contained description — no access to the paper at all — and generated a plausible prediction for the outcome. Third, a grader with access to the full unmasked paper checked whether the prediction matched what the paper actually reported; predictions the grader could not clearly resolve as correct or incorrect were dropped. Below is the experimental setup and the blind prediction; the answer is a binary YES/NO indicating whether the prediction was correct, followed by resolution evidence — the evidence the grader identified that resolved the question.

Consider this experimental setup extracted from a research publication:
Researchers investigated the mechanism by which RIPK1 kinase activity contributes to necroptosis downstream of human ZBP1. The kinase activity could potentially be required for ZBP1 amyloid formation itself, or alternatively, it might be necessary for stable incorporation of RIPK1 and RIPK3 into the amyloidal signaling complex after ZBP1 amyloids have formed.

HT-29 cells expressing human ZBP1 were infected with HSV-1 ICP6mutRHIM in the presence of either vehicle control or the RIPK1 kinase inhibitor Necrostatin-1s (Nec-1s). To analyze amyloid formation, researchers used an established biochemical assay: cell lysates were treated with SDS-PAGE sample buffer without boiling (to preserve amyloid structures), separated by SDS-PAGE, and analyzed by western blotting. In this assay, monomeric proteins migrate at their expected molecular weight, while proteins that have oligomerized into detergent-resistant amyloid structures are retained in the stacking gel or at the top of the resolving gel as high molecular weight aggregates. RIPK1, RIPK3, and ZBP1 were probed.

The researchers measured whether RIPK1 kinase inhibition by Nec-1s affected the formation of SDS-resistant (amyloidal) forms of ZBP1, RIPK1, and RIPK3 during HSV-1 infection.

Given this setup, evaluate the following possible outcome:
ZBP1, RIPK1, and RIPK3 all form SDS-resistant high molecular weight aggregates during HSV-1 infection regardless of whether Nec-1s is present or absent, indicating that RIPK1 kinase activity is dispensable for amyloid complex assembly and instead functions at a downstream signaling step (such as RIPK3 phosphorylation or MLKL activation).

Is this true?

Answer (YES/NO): NO